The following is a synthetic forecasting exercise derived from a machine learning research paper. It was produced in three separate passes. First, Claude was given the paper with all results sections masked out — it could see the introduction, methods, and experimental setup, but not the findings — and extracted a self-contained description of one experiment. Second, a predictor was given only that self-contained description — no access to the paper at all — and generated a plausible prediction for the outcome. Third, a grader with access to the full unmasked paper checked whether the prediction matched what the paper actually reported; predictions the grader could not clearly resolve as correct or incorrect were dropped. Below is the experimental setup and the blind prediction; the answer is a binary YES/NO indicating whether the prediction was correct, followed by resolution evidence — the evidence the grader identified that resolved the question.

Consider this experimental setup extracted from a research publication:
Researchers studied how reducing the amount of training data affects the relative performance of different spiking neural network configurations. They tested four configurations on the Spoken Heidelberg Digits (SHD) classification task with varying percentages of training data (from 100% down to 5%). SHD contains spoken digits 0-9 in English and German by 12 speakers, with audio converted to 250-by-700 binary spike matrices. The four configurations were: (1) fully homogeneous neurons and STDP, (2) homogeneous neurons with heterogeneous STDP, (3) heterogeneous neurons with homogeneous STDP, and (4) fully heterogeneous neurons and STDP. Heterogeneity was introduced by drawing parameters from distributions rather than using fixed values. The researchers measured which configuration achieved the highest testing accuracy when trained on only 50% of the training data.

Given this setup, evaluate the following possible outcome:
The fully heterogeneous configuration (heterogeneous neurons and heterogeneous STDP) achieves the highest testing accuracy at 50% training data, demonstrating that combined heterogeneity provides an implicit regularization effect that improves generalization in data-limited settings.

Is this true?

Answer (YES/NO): YES